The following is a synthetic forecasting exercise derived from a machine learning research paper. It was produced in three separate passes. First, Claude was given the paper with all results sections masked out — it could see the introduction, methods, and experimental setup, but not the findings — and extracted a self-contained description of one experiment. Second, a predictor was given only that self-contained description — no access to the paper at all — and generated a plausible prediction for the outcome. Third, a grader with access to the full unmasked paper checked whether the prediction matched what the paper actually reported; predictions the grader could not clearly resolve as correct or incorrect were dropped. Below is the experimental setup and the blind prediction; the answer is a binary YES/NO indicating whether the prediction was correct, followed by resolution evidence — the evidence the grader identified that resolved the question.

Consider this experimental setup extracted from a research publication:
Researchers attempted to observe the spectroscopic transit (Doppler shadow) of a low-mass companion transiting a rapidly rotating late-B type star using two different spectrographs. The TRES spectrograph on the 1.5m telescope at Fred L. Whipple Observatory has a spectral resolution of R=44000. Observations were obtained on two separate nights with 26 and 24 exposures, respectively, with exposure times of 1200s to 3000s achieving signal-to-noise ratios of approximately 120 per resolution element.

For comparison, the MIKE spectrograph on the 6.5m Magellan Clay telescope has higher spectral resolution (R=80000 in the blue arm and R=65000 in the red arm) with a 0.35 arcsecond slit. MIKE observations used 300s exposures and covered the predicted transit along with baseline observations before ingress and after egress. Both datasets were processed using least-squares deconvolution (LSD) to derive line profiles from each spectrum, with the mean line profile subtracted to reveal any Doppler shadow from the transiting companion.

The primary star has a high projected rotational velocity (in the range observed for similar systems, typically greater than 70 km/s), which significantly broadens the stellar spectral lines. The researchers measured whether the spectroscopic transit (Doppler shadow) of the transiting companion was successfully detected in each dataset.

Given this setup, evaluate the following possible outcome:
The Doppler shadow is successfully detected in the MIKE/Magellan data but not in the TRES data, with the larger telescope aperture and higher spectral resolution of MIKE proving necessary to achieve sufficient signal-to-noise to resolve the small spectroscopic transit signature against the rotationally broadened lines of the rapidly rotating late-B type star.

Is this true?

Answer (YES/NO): YES